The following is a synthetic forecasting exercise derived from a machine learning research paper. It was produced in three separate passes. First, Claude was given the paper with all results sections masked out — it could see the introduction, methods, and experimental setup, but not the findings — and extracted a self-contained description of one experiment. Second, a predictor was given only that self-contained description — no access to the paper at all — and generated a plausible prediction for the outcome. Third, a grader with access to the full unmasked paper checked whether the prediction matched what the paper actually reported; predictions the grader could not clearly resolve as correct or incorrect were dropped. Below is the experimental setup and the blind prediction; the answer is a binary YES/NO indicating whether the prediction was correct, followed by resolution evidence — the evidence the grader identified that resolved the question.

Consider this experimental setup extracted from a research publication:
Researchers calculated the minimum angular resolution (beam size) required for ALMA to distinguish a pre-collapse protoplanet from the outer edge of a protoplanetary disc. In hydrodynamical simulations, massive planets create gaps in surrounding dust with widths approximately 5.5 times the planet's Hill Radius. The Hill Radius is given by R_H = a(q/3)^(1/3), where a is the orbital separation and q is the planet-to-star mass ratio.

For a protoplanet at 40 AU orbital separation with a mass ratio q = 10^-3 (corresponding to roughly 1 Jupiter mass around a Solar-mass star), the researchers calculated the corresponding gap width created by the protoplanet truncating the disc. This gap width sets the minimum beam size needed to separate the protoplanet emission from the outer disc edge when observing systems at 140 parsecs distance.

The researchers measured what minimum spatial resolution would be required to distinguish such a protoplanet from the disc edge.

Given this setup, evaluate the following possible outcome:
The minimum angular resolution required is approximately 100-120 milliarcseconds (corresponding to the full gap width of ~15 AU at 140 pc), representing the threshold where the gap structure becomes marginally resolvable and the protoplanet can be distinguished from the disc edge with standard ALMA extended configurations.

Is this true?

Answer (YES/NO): YES